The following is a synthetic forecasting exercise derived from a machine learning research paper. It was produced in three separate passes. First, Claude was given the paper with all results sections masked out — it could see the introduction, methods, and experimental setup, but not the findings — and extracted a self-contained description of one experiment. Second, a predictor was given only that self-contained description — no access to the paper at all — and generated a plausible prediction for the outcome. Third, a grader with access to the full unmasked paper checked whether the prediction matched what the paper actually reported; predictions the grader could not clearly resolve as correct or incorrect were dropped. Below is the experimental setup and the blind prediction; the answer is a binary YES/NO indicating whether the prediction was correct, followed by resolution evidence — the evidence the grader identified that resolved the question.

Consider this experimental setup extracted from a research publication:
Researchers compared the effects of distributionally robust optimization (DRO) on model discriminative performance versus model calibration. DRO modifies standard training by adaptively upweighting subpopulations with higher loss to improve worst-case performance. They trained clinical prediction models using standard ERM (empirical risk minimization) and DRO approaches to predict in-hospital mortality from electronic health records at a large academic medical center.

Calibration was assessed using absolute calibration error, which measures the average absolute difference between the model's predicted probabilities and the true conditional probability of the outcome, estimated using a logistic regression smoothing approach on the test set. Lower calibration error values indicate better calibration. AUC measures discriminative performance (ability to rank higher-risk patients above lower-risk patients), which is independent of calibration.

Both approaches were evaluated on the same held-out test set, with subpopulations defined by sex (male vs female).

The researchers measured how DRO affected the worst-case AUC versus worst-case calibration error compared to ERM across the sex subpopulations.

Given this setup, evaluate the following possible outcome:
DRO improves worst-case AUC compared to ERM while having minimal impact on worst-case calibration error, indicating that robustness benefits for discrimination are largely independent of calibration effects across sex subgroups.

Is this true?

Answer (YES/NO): NO